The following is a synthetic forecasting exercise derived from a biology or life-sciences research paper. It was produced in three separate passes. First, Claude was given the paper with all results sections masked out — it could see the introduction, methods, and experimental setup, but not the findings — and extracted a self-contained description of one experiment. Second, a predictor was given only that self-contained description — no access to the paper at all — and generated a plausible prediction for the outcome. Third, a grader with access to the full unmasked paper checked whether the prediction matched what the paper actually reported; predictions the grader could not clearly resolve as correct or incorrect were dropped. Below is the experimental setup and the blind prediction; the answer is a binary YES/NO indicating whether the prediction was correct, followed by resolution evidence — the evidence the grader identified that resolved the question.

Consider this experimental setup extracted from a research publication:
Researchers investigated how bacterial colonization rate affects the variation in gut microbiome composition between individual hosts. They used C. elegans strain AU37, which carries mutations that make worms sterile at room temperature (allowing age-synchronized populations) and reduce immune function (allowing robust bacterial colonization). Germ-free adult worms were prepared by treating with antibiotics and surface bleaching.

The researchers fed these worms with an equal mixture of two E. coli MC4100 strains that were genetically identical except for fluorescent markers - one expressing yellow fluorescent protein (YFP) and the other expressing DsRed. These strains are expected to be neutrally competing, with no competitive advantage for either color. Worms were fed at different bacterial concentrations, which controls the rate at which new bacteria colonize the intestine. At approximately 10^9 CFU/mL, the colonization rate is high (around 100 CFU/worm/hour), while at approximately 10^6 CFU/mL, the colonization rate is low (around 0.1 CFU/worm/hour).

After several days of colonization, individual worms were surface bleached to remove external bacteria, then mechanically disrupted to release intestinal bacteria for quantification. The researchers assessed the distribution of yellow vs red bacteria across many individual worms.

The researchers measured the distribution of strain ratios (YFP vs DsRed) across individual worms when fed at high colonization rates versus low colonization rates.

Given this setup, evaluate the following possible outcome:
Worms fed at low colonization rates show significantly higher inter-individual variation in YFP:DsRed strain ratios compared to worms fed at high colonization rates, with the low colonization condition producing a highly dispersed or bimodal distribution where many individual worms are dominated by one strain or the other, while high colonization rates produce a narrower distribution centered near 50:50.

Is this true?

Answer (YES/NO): YES